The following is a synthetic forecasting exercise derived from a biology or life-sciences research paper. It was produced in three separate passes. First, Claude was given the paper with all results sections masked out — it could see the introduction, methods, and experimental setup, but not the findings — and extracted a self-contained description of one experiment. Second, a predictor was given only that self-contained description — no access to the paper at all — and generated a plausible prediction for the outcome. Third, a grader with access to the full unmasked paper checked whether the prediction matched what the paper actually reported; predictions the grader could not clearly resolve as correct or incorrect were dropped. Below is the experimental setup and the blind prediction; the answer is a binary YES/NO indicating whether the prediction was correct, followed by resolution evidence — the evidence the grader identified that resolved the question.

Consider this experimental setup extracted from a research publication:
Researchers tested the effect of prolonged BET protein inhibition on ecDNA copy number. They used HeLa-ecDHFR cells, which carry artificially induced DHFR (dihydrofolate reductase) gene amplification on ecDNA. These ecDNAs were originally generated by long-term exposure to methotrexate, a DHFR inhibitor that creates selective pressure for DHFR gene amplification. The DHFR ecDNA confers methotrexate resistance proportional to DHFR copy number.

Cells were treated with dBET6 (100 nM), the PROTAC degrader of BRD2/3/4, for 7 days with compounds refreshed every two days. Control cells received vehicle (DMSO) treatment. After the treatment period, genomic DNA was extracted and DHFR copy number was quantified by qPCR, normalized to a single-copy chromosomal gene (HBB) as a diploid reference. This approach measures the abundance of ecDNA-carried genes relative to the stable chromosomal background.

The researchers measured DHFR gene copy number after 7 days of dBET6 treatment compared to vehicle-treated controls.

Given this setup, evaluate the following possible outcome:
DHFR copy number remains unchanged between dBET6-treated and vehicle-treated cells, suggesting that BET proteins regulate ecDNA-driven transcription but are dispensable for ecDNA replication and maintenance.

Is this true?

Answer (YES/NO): NO